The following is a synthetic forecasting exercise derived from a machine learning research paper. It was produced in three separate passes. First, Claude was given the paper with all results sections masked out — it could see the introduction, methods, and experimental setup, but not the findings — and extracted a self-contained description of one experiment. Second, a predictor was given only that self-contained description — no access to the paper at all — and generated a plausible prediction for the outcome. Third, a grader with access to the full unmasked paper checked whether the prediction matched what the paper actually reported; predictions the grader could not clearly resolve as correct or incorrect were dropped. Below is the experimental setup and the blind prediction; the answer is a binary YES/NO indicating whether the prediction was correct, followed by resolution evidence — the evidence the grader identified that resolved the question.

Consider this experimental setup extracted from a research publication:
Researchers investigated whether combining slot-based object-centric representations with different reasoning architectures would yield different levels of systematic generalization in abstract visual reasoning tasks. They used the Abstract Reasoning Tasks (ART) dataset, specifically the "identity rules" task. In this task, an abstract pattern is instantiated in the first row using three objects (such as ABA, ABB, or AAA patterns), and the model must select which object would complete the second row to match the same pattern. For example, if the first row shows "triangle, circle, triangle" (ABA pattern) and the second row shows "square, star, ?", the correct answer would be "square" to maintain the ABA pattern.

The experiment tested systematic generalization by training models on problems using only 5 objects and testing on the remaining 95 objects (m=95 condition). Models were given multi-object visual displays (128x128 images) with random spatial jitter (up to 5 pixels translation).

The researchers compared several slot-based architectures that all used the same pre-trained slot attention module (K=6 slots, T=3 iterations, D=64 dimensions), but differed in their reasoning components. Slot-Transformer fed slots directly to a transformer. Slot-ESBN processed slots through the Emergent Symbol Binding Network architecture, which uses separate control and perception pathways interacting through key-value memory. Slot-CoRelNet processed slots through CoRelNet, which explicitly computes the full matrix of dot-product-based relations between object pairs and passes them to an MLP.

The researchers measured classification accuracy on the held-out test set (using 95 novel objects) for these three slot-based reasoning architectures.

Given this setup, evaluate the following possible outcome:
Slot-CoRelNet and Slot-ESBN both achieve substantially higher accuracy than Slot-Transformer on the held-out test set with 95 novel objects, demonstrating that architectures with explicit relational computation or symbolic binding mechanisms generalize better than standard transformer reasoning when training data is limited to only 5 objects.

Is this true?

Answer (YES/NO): NO